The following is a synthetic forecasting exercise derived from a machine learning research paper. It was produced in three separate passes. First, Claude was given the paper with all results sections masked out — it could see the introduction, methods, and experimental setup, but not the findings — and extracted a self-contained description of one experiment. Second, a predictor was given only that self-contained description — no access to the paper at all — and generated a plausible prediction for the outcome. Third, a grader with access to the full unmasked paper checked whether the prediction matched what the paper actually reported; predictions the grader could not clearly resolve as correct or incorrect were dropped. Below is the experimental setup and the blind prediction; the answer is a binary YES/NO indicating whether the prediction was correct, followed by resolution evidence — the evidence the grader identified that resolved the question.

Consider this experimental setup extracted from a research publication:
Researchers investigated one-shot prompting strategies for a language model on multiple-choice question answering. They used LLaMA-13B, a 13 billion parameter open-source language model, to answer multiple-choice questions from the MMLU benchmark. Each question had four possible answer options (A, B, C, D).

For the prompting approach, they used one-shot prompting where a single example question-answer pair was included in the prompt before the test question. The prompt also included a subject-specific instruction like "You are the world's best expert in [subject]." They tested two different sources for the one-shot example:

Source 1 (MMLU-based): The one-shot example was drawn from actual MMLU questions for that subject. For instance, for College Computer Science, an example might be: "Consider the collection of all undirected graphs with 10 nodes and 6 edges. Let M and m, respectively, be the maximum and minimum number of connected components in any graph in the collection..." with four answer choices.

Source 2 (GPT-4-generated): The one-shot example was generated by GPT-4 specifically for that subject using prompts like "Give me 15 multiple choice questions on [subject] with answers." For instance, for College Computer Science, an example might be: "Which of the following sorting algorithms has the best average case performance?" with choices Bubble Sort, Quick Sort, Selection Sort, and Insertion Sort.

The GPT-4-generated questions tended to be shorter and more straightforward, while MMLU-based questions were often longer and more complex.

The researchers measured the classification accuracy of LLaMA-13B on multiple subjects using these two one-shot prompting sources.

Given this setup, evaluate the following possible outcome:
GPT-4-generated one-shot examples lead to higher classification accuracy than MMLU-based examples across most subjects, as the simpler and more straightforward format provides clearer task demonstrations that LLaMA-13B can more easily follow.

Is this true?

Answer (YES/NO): NO